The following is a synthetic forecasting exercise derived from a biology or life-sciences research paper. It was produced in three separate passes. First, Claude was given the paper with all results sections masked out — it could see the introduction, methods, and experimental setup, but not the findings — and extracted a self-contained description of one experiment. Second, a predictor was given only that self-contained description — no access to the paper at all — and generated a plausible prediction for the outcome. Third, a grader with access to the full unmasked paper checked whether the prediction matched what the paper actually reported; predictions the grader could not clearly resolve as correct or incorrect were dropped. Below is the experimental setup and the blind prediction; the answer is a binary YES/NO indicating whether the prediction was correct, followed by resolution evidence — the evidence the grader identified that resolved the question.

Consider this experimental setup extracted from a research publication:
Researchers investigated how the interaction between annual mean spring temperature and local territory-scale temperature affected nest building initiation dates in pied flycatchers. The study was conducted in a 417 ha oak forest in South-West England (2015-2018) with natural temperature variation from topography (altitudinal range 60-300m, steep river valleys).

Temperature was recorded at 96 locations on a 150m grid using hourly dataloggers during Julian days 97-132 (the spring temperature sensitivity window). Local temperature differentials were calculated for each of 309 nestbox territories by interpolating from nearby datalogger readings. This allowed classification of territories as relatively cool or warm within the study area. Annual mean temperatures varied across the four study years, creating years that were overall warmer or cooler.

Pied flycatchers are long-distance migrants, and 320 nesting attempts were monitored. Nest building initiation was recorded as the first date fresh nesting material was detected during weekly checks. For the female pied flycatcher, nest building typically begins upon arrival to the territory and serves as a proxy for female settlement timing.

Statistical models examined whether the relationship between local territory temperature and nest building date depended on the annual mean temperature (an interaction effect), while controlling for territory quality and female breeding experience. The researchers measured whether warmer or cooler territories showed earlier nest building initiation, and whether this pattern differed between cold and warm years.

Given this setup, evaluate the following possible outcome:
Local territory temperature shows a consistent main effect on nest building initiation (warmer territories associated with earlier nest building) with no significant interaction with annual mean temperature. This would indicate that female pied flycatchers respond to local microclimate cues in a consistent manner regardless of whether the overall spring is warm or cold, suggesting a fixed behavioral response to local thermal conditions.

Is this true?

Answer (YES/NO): NO